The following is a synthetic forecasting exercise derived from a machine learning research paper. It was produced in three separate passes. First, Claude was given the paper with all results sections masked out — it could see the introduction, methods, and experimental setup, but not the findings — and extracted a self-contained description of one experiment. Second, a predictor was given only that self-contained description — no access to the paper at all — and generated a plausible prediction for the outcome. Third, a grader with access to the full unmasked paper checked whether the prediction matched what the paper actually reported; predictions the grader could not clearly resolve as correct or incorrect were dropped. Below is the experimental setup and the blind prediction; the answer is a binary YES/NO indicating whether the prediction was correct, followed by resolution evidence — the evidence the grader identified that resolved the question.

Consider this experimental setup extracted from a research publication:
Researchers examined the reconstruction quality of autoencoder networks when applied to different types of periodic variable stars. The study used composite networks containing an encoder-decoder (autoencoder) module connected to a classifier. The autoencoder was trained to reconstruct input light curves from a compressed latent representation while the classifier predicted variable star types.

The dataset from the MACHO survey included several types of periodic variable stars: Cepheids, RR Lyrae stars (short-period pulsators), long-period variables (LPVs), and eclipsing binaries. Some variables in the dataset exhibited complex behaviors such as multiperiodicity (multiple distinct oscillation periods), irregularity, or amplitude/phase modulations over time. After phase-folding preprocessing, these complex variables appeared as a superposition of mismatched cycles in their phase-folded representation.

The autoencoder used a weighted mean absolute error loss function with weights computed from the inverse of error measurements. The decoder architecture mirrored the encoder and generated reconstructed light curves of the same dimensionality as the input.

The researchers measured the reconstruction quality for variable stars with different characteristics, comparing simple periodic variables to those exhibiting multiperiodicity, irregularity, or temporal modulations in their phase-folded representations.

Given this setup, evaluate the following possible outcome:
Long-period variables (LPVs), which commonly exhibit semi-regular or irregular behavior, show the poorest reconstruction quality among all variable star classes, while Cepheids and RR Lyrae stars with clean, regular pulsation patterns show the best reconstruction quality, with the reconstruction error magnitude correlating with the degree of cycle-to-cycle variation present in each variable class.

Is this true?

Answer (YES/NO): NO